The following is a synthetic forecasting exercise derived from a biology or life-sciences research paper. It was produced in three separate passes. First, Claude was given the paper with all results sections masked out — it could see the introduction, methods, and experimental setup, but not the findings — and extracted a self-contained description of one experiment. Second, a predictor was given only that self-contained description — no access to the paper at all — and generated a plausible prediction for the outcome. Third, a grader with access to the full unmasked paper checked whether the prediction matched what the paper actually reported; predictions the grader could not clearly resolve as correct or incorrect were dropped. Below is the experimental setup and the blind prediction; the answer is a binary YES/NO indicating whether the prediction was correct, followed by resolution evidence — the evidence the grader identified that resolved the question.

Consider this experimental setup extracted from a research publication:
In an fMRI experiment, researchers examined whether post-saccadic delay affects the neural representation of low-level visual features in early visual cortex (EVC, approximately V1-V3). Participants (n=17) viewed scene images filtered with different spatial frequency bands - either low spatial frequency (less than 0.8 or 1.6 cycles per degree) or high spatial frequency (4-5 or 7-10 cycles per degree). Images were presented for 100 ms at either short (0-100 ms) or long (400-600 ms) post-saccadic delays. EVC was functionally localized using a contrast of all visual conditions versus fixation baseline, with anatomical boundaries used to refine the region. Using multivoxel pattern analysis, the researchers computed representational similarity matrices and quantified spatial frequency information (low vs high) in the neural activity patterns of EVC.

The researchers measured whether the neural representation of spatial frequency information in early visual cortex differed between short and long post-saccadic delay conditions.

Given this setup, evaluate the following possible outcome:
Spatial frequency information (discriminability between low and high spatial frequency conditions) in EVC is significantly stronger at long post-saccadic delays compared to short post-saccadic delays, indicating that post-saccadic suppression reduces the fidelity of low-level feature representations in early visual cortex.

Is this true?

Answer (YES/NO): NO